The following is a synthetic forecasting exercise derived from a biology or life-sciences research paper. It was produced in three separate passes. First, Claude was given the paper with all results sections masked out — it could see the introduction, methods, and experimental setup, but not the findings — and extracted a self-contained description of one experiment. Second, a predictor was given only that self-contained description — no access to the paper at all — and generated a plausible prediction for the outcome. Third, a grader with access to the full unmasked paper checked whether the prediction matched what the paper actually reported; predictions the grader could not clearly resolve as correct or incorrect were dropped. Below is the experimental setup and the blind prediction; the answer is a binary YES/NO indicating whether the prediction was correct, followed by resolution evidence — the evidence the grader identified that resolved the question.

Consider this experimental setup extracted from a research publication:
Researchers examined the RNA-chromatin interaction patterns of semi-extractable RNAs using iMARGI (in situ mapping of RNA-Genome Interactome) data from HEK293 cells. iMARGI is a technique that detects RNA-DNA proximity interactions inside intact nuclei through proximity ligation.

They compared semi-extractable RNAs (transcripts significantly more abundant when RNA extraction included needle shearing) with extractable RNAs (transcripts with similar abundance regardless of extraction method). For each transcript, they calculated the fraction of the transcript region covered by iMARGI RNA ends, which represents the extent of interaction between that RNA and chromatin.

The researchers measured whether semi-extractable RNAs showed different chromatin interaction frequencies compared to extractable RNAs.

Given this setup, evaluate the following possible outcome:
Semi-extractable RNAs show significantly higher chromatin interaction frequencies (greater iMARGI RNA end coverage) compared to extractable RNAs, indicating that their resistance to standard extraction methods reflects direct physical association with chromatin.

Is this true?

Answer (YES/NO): NO